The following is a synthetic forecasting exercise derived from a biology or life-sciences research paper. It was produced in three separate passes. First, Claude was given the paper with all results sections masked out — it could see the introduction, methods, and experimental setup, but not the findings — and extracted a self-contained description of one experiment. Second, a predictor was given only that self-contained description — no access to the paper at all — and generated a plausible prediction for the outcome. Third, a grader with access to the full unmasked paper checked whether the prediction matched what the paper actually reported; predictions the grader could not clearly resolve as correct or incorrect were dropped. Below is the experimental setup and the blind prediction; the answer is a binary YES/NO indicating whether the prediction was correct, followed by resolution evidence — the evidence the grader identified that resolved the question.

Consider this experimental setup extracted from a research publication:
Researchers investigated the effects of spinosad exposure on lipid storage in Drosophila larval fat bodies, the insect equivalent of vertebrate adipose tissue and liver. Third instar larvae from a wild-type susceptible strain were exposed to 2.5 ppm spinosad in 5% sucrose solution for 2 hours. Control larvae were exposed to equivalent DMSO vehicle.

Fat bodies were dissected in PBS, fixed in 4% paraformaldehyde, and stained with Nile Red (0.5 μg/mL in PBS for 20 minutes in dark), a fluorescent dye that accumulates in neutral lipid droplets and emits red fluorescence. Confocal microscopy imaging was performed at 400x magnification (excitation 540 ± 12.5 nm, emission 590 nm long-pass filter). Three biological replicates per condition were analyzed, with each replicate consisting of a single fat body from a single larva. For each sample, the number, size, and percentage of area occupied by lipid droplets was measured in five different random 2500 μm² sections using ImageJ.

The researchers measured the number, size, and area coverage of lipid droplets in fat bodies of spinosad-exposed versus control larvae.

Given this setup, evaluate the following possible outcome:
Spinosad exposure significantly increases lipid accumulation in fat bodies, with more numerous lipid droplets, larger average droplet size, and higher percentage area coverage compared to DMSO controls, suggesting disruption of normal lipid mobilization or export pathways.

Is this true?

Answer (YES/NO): NO